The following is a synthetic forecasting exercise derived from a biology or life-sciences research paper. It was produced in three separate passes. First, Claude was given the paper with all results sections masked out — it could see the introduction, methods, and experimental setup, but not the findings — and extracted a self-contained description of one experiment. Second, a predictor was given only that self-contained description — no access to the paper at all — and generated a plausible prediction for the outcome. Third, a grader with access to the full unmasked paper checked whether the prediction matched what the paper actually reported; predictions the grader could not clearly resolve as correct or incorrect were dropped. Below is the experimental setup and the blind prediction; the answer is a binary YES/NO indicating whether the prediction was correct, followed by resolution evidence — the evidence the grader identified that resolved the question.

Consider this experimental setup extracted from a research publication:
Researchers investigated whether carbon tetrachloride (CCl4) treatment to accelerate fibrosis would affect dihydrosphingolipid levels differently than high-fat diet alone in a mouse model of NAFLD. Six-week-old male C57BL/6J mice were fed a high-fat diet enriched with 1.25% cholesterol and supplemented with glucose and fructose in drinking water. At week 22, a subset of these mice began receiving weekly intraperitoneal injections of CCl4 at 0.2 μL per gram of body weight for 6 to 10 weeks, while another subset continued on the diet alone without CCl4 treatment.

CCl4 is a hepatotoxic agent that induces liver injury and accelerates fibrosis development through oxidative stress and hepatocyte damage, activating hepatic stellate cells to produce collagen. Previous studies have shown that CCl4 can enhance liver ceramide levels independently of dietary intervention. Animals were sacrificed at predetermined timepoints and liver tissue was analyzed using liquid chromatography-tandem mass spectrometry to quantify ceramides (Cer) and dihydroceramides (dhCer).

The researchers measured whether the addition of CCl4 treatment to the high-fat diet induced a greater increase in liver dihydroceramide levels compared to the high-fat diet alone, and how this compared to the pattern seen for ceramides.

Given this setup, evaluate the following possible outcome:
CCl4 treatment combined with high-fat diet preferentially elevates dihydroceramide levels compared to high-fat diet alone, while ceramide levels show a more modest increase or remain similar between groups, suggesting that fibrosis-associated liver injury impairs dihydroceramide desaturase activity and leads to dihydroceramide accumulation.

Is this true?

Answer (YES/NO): NO